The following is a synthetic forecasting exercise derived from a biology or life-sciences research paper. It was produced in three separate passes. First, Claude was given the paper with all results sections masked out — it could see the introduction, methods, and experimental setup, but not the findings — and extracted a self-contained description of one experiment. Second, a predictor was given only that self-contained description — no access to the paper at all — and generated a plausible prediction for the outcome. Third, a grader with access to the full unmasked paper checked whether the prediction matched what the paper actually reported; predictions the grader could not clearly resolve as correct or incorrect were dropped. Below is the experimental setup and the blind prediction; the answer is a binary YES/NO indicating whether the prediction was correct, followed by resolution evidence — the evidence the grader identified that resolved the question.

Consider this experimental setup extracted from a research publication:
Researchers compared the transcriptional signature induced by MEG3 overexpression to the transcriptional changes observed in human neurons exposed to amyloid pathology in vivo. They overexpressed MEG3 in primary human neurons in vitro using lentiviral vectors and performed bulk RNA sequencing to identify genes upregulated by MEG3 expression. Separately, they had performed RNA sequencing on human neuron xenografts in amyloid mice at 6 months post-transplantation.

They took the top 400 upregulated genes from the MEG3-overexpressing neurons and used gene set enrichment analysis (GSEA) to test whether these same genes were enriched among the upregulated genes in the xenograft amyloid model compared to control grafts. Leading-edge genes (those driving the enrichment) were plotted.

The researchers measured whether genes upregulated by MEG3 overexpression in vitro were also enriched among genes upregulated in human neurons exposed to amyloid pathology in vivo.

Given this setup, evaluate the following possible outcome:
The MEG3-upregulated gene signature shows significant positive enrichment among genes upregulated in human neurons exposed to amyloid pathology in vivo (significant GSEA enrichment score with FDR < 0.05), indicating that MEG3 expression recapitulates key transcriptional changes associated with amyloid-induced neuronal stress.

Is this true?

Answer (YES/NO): YES